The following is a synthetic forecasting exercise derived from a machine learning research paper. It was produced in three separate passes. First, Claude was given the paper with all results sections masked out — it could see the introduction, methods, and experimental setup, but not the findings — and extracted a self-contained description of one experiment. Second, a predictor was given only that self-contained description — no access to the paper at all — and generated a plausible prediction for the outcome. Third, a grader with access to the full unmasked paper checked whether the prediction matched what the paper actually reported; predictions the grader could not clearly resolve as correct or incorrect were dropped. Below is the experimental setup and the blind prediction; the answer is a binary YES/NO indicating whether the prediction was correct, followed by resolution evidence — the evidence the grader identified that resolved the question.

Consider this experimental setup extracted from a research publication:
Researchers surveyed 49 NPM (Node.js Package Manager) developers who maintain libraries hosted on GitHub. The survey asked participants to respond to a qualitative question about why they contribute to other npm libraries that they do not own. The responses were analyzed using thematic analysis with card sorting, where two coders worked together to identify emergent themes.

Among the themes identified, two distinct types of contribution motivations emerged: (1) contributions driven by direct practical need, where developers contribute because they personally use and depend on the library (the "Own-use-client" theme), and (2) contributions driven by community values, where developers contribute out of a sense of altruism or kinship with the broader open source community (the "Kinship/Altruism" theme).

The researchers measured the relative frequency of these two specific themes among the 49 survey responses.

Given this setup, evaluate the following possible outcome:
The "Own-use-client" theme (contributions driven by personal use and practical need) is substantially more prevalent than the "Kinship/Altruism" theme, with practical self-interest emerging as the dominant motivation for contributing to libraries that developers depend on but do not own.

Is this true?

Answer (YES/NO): YES